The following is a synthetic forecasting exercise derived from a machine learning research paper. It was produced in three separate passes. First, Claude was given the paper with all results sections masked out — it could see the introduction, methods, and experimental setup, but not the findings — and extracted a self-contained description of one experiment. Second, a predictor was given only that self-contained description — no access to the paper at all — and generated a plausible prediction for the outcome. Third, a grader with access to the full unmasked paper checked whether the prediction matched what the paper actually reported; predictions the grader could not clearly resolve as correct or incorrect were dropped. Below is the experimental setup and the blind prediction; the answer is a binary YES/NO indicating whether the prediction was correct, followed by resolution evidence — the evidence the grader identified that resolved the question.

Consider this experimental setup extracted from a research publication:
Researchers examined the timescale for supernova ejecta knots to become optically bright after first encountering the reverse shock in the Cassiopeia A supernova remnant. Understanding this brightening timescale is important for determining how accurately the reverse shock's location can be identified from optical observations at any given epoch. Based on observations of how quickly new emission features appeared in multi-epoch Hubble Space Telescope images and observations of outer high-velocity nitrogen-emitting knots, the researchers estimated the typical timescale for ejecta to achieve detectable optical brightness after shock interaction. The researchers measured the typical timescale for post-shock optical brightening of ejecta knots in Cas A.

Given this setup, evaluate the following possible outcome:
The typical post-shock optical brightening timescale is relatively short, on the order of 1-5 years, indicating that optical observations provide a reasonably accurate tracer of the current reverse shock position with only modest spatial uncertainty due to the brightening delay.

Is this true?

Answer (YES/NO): YES